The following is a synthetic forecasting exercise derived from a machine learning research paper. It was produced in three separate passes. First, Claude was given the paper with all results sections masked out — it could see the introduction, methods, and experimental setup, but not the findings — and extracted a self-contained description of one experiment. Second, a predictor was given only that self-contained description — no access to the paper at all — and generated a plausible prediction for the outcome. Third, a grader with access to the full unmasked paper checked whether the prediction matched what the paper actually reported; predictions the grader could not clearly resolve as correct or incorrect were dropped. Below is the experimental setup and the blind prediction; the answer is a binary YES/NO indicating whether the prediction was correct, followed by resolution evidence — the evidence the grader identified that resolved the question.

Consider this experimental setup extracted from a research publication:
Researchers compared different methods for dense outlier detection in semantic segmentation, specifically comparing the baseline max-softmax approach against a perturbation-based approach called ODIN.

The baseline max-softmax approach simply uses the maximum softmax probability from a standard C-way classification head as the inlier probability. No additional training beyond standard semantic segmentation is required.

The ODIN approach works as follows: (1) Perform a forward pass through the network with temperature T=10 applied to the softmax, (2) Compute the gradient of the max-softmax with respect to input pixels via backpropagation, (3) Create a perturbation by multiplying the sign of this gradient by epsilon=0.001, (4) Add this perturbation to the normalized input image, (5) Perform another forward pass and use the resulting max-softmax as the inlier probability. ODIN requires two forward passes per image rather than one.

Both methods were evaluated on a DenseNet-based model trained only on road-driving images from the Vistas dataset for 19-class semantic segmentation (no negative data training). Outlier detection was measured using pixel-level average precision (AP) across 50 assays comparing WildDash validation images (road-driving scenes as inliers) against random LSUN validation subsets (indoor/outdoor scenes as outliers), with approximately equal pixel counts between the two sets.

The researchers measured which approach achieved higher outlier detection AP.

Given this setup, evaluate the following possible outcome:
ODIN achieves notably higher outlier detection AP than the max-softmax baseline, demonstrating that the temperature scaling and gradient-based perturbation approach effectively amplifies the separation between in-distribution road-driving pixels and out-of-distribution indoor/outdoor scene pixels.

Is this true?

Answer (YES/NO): NO